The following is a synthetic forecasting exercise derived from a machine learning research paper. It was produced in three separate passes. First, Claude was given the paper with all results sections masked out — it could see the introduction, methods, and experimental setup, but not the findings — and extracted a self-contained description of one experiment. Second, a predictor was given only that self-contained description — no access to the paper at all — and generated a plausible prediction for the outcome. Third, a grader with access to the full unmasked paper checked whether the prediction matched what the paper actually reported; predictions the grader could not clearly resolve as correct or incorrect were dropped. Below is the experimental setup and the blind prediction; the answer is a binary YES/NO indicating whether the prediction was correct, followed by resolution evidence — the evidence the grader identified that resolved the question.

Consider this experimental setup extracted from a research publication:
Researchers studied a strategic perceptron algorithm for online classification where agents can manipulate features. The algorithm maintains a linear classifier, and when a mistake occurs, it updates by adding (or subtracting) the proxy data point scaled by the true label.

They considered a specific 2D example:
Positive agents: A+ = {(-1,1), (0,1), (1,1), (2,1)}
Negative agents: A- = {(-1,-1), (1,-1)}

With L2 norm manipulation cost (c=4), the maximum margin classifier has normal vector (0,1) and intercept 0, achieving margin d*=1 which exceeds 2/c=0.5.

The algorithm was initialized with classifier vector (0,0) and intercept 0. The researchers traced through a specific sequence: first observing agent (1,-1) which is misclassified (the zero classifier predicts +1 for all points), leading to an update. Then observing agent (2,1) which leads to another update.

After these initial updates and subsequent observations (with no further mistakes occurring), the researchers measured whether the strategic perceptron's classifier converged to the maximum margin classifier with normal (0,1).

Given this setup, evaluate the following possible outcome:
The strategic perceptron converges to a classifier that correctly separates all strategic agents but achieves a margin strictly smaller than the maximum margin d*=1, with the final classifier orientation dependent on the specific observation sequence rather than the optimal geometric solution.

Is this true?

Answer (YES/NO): YES